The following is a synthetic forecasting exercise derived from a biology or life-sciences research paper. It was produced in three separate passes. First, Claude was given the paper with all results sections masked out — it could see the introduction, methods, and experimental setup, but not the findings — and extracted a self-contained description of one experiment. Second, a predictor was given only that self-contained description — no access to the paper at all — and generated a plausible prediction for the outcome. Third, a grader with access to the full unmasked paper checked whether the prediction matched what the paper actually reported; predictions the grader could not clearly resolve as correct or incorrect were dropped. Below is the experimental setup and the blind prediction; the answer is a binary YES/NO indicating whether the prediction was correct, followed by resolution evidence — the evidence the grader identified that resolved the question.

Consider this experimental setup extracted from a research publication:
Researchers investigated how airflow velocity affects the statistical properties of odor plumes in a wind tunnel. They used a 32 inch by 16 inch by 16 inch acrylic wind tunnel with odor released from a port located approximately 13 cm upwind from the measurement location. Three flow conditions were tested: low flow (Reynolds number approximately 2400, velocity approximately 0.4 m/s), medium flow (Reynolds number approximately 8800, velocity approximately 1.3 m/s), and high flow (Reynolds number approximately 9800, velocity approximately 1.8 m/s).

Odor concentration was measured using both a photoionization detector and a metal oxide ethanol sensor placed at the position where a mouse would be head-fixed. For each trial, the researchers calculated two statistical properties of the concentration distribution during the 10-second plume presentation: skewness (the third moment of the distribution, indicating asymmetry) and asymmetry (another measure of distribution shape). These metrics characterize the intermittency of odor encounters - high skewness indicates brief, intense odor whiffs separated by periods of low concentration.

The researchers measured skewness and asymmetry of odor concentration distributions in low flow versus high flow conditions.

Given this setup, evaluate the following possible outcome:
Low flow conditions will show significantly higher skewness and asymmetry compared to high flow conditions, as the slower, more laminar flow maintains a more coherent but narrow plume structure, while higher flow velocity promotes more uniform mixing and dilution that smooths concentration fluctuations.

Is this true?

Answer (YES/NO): NO